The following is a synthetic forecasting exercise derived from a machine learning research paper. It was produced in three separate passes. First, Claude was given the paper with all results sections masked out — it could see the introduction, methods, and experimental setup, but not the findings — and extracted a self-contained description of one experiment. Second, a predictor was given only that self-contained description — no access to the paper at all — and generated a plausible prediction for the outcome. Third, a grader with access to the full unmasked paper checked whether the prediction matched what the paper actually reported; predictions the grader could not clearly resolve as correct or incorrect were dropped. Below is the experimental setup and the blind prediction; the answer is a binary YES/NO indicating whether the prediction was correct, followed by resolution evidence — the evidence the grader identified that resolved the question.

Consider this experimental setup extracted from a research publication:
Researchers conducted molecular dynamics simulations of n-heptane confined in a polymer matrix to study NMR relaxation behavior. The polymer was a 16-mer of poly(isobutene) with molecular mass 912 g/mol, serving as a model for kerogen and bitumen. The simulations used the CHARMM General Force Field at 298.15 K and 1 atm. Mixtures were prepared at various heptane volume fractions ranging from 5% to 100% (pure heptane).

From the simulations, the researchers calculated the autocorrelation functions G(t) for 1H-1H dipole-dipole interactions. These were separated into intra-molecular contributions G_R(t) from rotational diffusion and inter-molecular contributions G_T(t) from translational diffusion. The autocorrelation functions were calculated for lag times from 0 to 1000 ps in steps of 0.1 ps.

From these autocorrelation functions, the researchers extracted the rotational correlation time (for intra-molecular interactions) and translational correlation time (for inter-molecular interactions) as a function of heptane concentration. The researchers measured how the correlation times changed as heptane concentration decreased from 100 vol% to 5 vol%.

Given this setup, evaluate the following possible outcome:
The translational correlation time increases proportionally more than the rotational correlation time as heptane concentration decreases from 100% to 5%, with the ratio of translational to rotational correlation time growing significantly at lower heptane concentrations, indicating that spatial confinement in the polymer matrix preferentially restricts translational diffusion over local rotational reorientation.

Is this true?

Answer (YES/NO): YES